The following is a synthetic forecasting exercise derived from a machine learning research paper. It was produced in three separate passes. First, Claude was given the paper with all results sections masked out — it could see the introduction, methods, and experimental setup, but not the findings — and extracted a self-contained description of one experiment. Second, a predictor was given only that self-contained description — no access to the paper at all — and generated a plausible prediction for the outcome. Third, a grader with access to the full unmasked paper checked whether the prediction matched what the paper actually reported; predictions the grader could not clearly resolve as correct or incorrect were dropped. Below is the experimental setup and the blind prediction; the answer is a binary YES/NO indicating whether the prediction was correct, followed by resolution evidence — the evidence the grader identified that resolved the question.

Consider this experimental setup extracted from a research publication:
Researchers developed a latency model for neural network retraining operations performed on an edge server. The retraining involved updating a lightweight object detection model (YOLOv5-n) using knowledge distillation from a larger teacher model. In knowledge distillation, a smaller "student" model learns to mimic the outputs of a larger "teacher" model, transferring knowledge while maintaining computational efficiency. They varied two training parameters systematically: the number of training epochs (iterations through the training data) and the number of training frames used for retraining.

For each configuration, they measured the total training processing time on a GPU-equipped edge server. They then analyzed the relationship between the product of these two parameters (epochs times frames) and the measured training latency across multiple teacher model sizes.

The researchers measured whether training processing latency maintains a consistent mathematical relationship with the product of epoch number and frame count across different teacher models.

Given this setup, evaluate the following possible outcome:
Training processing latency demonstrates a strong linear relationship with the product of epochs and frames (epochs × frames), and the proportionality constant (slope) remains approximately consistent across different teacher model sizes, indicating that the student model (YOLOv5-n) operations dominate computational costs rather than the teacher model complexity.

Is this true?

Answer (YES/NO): NO